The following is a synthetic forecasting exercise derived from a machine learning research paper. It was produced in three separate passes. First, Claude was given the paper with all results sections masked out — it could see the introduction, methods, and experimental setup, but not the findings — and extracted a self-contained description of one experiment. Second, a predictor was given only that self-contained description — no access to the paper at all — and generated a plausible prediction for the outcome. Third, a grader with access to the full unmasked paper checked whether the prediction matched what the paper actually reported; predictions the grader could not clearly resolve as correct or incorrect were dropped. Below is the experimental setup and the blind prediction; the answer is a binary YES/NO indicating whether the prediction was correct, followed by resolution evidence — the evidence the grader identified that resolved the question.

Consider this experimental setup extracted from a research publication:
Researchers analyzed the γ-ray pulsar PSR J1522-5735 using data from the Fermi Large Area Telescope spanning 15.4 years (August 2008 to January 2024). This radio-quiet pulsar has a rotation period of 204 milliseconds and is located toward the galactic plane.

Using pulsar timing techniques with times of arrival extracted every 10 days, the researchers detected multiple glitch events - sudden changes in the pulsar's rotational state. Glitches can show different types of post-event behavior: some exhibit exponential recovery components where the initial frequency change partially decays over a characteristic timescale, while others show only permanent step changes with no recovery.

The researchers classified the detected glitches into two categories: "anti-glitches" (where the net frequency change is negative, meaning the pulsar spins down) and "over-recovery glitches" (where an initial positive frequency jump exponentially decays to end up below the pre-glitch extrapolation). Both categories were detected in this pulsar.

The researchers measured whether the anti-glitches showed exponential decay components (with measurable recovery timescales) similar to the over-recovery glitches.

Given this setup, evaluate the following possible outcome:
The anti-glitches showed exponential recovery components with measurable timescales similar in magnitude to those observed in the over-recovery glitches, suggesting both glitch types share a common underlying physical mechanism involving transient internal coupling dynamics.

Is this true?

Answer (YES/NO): NO